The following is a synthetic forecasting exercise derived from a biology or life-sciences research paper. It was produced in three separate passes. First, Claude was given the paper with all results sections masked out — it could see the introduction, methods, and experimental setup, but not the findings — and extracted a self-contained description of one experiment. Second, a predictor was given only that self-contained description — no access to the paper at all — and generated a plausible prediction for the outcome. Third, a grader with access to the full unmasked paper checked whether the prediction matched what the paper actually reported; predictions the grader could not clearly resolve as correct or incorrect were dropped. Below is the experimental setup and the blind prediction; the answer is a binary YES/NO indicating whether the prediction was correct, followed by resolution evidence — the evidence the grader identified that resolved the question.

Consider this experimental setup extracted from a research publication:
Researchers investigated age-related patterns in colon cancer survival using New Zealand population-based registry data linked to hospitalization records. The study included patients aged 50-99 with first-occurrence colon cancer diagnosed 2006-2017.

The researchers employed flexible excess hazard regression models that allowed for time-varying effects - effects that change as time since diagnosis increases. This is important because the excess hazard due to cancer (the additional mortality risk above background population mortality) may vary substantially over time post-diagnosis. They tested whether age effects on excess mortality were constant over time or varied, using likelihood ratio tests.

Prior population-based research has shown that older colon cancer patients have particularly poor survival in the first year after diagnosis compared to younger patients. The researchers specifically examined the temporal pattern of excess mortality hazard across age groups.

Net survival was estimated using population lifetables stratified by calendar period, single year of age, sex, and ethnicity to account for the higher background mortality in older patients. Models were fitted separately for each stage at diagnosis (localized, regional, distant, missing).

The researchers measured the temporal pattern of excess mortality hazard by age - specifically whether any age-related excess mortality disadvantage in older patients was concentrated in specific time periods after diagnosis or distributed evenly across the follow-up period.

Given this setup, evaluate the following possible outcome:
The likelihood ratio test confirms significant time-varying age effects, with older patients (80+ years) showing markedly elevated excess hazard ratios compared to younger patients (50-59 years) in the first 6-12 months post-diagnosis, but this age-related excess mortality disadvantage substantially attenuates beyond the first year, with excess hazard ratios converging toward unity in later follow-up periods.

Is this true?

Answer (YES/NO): NO